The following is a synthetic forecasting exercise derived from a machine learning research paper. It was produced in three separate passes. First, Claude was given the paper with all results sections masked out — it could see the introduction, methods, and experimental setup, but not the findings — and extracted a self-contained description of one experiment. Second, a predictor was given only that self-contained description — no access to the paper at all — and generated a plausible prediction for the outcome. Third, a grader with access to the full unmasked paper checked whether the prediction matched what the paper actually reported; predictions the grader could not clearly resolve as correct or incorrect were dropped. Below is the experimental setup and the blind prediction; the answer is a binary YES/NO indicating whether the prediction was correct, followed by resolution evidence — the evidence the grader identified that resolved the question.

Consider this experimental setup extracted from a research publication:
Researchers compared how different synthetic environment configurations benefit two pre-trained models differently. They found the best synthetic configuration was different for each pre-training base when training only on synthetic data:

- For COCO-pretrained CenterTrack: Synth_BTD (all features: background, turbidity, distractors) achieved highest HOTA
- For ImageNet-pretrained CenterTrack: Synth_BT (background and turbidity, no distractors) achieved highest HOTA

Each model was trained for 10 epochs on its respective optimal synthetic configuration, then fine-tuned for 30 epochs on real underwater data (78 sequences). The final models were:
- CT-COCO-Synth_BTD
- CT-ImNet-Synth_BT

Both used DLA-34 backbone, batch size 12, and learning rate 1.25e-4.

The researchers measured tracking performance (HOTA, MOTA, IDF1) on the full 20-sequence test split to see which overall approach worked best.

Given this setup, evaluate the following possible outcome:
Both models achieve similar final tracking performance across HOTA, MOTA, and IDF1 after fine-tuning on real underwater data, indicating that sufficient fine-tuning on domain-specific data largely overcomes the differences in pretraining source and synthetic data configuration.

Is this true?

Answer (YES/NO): NO